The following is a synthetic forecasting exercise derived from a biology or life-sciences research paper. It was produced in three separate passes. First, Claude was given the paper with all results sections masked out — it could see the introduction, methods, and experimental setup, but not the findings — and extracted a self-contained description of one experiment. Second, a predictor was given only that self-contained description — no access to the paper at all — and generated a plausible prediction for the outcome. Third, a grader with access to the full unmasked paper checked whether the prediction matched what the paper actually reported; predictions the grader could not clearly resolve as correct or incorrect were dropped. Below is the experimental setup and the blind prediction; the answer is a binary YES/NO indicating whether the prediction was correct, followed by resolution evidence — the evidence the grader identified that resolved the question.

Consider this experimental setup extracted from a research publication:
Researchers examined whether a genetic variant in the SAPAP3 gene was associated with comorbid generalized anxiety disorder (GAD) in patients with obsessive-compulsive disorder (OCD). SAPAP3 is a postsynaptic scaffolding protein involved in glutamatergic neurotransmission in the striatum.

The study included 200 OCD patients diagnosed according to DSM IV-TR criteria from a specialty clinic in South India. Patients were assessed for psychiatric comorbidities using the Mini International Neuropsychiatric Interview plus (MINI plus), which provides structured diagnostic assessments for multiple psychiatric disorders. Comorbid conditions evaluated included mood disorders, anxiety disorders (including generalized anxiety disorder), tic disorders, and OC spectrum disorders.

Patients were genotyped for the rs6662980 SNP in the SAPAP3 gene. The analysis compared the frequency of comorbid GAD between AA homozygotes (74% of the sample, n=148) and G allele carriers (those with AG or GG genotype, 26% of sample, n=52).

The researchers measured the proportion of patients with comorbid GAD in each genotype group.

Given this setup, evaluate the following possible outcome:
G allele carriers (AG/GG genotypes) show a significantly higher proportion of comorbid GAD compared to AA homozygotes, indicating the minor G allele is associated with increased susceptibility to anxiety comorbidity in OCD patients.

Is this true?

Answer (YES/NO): NO